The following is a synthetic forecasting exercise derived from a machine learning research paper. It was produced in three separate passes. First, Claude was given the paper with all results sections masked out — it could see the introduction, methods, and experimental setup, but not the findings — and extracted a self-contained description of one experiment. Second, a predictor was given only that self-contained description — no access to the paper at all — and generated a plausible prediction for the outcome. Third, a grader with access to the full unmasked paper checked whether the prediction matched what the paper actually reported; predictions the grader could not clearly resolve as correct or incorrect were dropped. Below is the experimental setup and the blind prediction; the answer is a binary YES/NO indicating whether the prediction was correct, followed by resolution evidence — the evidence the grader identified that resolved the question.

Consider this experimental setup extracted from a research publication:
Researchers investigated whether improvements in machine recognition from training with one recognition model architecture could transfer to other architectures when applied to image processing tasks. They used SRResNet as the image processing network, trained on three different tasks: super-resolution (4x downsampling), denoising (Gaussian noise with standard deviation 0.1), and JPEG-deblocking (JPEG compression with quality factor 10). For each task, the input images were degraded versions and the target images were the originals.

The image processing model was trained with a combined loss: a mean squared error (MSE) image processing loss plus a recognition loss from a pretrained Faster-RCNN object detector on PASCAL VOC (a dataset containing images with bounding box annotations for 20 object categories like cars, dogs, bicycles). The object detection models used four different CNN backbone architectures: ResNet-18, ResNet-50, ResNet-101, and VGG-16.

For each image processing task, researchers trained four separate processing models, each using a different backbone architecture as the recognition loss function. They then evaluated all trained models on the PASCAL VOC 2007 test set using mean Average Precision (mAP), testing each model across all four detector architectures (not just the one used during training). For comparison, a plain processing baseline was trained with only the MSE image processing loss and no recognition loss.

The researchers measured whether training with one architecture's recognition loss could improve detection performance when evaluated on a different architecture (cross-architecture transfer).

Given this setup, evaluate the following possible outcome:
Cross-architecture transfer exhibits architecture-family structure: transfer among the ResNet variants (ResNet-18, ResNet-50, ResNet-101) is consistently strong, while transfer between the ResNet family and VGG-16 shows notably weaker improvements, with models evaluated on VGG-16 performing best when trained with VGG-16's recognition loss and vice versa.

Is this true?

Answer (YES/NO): NO